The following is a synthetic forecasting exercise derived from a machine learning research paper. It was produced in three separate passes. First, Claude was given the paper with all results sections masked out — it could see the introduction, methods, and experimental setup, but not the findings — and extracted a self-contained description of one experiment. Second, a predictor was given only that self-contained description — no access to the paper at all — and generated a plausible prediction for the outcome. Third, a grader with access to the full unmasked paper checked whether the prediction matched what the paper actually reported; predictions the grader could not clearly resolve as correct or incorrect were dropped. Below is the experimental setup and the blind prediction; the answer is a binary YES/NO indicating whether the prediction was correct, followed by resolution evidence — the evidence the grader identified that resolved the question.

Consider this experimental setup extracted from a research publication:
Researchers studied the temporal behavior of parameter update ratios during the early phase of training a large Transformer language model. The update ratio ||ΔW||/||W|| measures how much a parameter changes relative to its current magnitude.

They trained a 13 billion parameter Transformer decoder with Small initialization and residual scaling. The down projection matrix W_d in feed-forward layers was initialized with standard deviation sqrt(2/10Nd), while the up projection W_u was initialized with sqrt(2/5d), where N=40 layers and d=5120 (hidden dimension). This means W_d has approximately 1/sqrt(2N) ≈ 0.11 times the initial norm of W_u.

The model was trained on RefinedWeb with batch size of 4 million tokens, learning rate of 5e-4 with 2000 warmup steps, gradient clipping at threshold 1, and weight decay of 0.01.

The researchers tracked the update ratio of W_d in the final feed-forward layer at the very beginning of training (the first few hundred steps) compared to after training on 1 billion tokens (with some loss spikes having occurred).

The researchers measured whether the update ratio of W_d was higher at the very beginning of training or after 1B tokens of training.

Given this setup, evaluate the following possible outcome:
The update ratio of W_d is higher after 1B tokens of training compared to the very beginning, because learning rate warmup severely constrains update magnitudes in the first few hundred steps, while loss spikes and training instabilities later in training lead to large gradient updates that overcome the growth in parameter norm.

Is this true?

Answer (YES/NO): NO